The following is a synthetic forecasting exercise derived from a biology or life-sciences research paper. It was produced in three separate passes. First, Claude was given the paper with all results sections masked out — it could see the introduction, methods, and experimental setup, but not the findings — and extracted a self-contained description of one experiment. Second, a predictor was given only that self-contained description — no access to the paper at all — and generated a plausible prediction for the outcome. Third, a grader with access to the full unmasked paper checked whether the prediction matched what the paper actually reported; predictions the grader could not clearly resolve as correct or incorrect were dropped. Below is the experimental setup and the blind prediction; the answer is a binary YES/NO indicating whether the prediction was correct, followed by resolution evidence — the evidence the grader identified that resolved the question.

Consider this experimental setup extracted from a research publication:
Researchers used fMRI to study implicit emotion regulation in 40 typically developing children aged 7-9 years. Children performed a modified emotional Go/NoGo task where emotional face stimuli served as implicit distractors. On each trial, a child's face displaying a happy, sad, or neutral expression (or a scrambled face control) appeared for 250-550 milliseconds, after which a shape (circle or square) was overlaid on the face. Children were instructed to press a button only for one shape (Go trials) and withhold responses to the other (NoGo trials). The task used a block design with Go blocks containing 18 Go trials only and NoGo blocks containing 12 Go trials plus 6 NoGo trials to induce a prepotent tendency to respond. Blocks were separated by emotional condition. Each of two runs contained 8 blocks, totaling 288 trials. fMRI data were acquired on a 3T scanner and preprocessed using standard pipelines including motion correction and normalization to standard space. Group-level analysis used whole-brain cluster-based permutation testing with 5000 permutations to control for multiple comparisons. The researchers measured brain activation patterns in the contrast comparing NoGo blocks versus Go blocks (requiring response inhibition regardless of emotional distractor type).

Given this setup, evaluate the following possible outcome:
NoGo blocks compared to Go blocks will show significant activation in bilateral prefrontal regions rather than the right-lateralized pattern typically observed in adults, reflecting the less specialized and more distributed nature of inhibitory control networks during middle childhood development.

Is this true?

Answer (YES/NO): NO